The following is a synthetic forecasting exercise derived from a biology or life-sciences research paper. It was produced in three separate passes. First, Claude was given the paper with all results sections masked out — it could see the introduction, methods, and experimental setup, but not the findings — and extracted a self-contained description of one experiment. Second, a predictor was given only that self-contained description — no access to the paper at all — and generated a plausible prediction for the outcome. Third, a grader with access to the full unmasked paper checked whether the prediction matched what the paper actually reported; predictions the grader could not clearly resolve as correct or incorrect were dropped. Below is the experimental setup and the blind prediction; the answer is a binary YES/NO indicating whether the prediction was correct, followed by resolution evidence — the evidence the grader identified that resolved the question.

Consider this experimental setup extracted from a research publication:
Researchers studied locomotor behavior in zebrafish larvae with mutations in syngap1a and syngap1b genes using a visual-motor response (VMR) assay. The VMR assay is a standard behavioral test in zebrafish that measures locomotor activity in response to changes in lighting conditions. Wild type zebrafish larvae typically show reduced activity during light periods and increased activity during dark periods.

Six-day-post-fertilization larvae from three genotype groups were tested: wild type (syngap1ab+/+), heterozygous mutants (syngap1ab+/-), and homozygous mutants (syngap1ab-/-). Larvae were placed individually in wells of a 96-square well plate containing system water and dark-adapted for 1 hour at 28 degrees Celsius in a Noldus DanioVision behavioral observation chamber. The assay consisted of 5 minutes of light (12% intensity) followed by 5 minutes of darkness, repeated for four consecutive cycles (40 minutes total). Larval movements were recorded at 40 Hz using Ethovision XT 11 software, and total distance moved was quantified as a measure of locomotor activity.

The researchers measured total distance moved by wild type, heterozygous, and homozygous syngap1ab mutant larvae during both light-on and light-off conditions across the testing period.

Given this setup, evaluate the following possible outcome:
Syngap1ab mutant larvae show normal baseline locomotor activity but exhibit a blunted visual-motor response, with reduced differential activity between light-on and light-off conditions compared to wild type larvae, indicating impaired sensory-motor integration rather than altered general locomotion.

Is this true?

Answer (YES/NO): NO